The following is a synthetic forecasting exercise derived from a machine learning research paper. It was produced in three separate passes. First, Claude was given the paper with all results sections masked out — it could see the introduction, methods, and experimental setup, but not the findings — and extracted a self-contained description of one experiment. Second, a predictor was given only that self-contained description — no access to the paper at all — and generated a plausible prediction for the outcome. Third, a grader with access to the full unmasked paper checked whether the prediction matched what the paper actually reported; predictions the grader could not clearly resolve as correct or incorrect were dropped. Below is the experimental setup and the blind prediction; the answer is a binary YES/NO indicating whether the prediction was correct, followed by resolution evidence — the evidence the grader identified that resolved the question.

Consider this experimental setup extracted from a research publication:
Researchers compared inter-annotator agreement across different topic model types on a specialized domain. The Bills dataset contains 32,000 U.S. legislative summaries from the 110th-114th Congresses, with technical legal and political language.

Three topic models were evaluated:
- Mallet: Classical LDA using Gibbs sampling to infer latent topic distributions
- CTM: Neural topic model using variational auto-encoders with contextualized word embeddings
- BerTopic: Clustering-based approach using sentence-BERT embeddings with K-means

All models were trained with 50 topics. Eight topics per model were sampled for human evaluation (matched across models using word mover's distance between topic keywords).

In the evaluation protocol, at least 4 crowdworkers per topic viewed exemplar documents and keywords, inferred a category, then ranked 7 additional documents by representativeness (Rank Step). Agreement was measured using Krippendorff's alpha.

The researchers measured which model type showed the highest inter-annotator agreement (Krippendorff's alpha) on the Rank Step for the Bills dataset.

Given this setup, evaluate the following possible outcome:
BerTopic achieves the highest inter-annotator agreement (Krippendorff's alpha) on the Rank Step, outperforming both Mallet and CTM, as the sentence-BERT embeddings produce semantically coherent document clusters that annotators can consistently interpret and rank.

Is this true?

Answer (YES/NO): NO